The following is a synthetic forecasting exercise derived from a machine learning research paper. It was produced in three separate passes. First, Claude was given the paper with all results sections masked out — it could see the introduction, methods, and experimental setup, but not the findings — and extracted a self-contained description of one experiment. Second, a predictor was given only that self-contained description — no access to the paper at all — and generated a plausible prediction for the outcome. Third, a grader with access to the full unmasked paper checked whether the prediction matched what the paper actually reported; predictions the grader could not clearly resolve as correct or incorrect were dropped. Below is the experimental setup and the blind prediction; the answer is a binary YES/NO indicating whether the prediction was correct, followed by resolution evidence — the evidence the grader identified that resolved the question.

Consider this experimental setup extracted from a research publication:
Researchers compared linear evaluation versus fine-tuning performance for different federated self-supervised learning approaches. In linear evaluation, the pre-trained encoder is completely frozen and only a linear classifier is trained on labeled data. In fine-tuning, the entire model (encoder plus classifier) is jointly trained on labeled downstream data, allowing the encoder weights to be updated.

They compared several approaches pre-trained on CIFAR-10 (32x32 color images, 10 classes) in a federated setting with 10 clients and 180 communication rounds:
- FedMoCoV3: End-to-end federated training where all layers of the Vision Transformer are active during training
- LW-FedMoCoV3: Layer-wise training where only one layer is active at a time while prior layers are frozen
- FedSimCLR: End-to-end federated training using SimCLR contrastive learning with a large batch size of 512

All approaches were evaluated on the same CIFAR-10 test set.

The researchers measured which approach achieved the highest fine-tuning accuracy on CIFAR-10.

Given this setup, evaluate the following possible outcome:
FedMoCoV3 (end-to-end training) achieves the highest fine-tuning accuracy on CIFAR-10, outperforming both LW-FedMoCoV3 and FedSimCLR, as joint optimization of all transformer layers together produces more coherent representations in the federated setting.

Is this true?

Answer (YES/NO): NO